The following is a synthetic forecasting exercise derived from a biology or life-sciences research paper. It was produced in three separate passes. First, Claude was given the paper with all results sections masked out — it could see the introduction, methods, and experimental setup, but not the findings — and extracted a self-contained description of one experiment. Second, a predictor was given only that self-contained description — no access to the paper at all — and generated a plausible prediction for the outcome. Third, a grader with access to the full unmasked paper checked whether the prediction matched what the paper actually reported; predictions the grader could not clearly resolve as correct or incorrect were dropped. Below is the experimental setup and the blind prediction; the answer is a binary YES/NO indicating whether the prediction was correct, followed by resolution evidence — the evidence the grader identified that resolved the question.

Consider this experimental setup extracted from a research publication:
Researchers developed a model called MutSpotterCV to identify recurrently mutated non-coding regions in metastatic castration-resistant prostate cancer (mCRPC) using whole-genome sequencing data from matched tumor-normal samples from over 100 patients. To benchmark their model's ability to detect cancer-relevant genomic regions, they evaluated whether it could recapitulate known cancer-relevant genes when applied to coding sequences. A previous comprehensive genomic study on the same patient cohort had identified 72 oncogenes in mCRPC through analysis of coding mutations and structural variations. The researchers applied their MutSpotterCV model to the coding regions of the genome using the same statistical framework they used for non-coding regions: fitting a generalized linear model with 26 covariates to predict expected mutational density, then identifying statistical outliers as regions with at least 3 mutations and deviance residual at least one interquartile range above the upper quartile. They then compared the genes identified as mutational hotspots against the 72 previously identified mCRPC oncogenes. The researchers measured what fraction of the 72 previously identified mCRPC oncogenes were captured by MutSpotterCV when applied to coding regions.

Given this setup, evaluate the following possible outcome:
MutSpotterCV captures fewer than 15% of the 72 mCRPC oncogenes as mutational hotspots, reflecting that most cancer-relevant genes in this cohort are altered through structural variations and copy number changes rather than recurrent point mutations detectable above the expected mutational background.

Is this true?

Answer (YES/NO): NO